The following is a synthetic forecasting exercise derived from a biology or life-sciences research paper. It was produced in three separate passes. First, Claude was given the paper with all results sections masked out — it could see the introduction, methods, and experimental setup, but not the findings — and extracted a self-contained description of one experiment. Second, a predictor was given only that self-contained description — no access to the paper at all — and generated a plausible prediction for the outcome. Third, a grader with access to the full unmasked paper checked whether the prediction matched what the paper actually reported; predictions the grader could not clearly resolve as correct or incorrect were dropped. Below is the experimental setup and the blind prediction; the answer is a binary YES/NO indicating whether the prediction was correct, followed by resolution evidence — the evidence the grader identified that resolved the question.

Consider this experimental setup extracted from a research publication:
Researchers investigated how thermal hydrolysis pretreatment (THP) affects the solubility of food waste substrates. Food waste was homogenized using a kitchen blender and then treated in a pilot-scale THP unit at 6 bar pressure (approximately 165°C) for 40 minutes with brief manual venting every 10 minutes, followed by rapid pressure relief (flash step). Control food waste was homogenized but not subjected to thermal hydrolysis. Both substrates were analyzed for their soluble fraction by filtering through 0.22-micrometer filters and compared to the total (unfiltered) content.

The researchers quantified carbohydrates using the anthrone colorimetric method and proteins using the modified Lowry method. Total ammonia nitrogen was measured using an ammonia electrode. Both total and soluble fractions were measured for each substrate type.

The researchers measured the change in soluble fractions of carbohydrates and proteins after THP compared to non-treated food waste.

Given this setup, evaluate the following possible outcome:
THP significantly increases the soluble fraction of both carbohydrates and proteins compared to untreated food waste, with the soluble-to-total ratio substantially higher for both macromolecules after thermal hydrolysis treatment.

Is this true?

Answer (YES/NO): NO